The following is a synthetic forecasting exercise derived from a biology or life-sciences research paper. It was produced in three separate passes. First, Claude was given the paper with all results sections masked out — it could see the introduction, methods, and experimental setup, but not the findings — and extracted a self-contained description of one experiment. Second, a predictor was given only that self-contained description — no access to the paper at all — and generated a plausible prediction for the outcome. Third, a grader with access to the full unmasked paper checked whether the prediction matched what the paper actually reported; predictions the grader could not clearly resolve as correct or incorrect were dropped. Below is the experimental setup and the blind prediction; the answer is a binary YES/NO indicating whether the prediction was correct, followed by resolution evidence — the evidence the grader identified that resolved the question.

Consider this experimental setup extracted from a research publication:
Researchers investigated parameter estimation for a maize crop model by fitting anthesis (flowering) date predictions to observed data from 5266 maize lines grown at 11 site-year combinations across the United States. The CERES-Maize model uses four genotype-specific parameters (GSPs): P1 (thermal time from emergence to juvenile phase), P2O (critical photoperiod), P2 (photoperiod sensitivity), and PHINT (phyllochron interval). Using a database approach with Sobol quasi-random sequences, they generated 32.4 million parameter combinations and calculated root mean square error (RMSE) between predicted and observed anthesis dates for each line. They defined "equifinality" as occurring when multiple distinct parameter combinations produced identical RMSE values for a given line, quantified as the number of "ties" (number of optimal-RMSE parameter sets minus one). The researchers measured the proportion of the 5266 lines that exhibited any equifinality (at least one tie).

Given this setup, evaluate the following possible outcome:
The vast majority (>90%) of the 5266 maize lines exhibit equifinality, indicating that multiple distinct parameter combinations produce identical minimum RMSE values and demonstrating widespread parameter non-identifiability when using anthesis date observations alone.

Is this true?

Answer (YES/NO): NO